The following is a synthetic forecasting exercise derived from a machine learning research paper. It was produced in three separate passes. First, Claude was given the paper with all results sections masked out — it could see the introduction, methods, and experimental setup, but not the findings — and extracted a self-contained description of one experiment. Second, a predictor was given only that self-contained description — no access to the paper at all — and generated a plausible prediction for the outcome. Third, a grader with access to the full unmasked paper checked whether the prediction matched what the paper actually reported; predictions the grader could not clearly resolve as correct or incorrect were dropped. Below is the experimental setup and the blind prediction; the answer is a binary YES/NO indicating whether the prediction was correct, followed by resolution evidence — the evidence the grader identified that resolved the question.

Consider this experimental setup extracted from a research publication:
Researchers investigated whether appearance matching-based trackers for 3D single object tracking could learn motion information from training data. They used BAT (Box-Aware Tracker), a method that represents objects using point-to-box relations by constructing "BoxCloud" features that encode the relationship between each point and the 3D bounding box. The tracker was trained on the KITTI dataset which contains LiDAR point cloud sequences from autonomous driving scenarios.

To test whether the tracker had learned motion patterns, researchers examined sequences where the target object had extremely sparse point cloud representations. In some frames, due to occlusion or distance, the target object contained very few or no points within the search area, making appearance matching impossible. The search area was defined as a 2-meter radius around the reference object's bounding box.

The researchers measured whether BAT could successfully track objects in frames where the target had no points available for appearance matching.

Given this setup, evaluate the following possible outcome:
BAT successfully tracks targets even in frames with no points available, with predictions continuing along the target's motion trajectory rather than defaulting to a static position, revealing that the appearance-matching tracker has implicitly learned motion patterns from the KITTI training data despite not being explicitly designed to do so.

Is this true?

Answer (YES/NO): YES